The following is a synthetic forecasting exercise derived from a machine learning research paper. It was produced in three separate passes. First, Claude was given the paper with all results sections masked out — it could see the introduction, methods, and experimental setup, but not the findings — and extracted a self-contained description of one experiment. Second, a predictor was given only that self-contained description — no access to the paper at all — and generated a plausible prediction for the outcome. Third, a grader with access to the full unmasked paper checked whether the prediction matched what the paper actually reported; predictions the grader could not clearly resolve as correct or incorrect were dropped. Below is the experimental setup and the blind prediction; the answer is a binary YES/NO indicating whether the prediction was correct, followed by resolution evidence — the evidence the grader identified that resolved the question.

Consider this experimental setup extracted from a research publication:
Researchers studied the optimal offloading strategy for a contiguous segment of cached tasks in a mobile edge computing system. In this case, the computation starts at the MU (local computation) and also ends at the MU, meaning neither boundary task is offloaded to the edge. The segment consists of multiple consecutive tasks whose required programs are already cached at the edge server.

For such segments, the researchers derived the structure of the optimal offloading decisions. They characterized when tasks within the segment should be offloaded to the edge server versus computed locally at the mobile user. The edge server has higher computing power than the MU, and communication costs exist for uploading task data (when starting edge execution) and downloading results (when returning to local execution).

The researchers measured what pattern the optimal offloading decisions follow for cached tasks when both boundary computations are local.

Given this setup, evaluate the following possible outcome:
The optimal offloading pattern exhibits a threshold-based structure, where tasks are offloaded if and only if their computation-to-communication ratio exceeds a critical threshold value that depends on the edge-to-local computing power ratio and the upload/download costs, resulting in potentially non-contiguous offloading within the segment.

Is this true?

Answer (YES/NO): NO